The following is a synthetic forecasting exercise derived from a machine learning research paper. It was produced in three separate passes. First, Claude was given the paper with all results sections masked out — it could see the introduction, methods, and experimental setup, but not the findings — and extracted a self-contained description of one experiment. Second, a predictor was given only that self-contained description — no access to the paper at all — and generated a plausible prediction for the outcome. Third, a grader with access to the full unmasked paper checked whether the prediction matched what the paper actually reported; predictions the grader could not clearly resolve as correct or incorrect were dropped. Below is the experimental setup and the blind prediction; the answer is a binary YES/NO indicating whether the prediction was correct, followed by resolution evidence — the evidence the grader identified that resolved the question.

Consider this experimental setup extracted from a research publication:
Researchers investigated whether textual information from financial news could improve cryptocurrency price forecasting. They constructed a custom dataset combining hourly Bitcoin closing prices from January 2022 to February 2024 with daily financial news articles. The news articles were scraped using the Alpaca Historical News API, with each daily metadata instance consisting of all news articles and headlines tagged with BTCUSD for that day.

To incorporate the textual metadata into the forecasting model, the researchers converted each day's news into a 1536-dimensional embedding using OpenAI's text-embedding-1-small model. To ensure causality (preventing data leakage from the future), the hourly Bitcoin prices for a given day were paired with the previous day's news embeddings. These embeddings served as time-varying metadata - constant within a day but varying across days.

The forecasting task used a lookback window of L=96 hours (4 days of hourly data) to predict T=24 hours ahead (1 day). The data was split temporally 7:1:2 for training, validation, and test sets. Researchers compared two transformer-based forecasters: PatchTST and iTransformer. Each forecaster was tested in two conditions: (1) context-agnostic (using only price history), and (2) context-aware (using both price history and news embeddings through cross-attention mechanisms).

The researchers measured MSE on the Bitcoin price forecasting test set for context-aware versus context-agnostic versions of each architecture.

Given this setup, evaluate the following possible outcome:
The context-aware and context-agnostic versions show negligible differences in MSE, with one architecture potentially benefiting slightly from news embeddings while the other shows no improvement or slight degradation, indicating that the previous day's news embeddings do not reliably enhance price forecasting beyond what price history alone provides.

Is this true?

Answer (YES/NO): NO